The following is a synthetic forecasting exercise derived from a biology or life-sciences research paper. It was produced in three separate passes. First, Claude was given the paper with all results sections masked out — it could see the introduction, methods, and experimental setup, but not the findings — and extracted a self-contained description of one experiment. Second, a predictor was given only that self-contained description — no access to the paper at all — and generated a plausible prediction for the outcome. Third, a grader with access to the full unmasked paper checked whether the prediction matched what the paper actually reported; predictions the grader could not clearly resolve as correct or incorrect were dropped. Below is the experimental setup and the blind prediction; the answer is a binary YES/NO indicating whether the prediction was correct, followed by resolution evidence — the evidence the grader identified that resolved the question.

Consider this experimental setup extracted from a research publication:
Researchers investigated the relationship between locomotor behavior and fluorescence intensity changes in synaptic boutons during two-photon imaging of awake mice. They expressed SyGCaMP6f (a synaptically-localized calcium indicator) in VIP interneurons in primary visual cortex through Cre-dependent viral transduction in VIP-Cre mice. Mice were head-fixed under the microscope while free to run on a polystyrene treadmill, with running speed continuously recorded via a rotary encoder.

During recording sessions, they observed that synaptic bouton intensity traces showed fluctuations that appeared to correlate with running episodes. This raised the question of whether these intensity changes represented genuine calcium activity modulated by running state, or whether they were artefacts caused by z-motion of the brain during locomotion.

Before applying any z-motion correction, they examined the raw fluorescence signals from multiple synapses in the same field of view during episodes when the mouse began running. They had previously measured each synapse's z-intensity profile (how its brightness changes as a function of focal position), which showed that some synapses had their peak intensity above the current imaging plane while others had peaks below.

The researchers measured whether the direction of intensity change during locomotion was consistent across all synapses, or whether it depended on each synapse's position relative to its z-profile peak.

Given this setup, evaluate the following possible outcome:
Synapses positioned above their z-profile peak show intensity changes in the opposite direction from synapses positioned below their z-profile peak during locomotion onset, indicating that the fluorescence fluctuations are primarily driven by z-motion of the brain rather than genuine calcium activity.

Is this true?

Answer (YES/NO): YES